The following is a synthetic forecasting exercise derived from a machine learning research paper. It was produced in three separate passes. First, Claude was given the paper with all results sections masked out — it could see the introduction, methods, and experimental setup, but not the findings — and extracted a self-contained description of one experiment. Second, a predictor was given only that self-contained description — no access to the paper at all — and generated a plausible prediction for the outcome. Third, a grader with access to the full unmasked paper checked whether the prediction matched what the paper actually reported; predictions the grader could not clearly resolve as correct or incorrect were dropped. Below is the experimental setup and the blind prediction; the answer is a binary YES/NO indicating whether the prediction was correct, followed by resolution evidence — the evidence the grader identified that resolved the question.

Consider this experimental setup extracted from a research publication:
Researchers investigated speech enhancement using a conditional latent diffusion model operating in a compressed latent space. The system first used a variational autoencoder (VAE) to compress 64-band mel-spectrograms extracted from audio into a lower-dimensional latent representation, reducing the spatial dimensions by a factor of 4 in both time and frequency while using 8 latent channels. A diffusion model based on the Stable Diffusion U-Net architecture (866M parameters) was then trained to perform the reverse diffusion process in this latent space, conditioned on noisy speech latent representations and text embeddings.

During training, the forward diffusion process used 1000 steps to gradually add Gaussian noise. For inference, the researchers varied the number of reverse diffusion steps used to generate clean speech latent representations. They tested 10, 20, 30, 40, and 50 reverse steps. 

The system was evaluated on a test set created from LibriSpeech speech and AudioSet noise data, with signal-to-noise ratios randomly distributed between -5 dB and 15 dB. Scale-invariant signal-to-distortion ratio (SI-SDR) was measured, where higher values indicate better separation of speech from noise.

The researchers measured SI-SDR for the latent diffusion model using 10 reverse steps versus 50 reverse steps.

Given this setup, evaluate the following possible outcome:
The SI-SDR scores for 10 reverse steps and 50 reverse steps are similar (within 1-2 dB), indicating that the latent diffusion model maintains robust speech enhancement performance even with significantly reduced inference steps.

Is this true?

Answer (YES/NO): YES